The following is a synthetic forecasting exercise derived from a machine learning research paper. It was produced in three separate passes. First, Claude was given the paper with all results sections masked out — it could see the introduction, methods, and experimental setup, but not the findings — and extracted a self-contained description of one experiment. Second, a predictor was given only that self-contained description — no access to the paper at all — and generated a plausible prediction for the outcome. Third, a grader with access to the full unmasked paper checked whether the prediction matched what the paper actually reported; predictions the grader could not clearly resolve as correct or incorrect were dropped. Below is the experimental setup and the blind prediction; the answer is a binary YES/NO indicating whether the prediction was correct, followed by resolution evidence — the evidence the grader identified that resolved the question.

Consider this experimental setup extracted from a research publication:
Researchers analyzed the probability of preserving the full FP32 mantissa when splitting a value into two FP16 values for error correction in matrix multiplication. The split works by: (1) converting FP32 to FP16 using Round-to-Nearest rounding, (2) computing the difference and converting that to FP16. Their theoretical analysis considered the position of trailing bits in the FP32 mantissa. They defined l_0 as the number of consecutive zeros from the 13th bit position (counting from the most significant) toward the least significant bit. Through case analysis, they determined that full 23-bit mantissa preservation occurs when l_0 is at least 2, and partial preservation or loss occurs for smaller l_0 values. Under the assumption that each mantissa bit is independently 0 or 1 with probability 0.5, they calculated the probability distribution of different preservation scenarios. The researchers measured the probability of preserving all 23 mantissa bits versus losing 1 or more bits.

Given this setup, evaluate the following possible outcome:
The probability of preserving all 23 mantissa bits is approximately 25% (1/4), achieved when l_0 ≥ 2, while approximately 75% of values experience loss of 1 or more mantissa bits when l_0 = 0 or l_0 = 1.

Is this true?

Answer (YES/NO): NO